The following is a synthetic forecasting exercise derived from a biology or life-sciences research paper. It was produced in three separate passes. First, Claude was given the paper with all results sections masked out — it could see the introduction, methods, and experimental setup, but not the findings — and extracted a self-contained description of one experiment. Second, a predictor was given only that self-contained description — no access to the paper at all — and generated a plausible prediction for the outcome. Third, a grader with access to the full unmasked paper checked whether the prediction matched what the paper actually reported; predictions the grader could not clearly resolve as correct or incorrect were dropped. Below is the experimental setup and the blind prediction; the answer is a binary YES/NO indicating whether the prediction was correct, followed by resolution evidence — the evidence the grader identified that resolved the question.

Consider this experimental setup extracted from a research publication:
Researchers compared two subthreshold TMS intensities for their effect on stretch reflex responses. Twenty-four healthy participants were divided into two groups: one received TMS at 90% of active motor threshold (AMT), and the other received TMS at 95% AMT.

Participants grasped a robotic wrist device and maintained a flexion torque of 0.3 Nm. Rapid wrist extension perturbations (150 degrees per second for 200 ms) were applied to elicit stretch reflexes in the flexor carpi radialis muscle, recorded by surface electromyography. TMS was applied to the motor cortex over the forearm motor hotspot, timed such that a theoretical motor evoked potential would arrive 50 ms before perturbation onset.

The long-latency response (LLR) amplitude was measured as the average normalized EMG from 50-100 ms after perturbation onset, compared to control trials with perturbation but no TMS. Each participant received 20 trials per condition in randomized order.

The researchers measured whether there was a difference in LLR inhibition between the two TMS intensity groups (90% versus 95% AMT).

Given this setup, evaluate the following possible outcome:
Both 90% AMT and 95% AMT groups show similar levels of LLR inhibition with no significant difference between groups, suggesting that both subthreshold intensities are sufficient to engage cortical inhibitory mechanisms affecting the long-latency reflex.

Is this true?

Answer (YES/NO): YES